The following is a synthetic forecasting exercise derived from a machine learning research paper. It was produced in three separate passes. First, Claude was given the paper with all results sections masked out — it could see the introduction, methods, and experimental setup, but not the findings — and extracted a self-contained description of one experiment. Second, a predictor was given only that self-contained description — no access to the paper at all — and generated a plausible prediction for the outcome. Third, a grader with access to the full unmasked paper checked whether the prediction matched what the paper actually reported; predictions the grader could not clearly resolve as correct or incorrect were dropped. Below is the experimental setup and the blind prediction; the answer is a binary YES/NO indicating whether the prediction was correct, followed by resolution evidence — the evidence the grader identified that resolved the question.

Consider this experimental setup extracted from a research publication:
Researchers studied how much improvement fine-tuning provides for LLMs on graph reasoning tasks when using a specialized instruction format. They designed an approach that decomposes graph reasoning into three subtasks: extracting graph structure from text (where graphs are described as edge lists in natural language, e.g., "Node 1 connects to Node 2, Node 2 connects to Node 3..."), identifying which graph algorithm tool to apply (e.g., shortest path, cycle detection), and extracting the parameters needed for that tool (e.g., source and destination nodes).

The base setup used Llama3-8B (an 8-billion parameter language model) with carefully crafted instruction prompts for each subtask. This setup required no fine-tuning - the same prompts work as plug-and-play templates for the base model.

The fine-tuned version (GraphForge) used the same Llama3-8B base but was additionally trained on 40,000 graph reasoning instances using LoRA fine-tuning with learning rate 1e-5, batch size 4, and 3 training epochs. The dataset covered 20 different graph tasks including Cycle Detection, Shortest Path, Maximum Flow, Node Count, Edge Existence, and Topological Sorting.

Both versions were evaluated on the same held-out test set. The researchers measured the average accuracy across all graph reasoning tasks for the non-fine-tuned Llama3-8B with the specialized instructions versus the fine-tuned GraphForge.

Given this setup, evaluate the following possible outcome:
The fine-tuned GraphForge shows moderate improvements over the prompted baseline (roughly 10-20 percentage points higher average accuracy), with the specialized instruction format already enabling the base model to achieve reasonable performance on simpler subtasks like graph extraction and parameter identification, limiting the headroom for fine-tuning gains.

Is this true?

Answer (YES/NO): NO